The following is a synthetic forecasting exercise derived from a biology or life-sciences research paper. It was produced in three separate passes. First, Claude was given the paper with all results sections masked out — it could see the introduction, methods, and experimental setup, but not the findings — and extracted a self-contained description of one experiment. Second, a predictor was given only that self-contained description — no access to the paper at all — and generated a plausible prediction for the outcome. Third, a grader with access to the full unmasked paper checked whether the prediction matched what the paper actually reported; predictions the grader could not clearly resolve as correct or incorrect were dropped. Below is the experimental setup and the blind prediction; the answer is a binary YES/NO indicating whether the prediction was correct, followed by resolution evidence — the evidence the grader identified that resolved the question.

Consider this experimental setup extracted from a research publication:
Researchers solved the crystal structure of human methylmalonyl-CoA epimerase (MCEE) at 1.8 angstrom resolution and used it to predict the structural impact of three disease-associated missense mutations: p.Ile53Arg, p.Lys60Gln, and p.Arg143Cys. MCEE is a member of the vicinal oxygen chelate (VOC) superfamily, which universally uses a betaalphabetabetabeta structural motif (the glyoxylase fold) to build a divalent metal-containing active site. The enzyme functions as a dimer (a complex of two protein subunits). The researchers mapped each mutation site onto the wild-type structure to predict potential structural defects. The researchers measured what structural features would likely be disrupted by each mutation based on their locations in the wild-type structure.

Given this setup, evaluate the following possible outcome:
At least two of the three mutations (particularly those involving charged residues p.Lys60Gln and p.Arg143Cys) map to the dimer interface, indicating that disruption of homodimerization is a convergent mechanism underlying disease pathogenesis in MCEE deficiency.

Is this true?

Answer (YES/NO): NO